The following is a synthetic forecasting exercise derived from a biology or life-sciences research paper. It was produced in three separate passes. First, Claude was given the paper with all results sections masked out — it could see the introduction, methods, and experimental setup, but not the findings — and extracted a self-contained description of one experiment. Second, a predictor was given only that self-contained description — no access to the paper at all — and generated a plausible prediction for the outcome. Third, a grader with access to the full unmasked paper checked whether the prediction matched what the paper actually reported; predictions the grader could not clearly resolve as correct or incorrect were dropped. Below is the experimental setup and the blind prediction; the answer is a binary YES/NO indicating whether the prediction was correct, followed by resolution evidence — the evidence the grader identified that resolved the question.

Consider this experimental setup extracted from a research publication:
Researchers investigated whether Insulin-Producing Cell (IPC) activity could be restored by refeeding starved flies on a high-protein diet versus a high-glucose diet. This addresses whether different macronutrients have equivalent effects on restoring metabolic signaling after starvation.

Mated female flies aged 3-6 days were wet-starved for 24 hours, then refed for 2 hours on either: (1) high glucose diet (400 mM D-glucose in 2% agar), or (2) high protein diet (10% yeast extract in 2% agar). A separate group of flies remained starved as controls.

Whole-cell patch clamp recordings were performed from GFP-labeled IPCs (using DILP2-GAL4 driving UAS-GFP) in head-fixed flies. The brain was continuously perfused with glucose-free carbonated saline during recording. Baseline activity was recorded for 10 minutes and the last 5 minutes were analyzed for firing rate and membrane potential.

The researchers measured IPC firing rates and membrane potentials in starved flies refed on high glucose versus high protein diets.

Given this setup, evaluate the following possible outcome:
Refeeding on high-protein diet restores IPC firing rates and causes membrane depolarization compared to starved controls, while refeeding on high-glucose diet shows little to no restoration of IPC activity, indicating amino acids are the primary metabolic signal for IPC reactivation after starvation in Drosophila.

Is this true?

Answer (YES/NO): NO